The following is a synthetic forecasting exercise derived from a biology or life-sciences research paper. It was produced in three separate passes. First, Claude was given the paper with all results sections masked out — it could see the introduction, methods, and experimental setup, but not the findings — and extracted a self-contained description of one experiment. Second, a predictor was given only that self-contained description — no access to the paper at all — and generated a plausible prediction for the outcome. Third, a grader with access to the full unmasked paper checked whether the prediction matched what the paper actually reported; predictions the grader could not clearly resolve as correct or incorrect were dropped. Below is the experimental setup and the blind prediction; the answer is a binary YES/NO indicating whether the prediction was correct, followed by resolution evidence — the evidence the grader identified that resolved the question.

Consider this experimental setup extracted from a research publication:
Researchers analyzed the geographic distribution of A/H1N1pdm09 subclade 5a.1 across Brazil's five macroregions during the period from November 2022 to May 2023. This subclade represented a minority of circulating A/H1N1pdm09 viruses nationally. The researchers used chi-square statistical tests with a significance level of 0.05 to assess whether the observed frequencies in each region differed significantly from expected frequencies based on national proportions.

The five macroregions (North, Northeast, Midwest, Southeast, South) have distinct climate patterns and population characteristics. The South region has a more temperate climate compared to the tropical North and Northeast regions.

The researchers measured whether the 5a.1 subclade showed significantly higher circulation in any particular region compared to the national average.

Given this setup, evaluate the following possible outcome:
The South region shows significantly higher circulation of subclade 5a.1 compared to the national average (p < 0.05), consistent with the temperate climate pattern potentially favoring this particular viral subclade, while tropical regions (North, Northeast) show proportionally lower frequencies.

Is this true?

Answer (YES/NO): NO